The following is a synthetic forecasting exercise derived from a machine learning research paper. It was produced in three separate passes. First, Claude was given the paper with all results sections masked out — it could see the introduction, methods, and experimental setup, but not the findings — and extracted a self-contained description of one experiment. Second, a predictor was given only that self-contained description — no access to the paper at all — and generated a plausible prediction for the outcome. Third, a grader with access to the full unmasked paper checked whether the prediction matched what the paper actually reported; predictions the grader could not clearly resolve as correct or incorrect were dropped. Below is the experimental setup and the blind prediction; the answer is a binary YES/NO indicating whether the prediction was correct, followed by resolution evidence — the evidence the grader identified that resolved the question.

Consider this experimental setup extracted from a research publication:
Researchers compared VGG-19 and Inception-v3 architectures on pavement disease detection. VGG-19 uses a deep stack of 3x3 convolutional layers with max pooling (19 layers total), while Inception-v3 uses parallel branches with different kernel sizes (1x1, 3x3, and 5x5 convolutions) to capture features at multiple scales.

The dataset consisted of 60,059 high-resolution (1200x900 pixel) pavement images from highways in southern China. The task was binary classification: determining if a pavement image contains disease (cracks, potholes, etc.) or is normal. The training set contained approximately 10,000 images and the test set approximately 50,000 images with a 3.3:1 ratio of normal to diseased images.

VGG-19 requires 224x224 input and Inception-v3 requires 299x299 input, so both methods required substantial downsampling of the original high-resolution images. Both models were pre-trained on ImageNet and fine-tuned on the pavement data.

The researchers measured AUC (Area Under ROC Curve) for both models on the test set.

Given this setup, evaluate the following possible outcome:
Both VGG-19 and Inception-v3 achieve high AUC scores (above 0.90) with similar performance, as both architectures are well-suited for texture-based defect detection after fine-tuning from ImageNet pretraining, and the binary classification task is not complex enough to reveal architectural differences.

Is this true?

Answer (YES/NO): NO